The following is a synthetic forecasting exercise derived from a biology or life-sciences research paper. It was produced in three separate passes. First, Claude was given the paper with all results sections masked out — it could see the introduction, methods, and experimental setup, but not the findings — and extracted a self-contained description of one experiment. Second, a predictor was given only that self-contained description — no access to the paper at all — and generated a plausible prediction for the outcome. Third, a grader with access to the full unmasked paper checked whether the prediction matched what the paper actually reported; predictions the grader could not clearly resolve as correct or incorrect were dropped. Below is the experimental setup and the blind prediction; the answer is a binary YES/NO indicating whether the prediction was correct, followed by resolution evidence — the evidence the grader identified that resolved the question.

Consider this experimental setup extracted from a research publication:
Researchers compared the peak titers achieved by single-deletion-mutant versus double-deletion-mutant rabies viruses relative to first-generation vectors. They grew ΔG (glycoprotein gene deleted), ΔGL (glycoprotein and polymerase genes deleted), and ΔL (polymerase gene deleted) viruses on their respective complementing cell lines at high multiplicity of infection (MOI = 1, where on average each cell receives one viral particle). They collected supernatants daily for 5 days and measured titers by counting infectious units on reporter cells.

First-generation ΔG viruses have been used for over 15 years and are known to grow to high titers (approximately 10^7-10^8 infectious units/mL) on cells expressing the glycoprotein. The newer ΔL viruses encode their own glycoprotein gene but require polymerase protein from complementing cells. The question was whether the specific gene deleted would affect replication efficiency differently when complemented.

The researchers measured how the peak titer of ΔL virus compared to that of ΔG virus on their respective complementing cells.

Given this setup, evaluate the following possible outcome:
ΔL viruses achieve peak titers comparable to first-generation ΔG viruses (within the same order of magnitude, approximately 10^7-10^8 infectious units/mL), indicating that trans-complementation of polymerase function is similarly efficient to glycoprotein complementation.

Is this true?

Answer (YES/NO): YES